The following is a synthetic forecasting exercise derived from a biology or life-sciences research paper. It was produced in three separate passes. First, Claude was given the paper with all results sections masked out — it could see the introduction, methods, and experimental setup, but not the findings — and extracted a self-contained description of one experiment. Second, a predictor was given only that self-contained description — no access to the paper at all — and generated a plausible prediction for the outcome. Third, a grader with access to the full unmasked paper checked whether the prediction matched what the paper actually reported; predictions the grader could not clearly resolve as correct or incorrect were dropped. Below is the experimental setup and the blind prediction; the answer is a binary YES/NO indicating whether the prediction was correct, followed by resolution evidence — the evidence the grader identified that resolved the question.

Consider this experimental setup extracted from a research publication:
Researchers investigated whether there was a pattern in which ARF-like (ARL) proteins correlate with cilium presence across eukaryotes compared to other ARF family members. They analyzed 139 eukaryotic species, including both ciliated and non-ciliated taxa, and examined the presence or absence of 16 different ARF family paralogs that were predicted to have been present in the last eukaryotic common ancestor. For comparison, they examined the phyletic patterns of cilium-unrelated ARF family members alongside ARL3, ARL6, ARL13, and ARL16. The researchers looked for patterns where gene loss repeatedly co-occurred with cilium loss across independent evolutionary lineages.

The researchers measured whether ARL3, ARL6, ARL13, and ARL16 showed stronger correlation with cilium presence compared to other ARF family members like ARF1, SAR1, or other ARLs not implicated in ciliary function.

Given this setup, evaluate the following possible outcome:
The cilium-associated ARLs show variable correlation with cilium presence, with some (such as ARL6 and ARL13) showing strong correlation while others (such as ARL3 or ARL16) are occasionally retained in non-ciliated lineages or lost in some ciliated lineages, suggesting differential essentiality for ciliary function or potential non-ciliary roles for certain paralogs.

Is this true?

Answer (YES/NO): NO